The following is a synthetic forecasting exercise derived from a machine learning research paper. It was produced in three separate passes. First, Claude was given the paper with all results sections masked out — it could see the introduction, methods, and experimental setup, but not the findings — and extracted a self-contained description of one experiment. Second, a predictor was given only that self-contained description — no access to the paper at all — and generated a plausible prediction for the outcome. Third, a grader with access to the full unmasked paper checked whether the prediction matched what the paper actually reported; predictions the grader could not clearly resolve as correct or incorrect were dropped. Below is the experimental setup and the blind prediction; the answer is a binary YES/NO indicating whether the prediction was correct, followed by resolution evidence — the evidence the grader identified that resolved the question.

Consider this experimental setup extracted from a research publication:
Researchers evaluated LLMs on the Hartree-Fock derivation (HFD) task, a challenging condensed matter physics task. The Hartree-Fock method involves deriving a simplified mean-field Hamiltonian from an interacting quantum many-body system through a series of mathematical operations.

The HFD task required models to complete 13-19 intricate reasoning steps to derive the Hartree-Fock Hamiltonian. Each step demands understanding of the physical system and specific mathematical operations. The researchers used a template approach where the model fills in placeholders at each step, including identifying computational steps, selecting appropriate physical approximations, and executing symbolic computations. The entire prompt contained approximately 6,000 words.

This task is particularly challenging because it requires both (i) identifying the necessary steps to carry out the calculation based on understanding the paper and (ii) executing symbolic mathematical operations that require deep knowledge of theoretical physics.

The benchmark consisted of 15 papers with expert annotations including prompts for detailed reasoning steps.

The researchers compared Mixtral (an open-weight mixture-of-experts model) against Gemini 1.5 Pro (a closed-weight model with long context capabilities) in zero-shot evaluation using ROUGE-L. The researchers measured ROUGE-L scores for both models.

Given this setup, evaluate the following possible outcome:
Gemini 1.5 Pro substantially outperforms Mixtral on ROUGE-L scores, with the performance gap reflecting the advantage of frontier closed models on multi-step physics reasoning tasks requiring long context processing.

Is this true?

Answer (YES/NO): YES